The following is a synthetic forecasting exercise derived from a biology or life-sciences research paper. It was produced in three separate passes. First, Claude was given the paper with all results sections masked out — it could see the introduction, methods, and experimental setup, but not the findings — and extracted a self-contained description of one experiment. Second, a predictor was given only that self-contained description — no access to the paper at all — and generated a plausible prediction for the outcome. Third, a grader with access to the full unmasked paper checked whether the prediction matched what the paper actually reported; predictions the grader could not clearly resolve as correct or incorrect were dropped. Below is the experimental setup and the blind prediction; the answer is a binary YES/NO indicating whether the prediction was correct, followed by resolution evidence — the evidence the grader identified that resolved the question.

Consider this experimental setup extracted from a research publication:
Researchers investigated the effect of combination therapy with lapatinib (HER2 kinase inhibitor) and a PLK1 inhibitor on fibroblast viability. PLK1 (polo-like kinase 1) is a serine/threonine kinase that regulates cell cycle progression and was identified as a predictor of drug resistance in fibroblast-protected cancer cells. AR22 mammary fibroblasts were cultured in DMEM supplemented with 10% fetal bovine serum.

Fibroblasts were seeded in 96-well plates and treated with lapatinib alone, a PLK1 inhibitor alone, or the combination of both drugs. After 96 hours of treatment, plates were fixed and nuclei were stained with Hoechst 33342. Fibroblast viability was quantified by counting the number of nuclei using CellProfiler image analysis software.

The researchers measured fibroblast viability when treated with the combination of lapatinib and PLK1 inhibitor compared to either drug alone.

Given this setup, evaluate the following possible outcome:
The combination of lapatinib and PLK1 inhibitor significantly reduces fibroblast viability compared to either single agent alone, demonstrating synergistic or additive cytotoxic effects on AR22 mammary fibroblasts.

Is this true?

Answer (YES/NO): NO